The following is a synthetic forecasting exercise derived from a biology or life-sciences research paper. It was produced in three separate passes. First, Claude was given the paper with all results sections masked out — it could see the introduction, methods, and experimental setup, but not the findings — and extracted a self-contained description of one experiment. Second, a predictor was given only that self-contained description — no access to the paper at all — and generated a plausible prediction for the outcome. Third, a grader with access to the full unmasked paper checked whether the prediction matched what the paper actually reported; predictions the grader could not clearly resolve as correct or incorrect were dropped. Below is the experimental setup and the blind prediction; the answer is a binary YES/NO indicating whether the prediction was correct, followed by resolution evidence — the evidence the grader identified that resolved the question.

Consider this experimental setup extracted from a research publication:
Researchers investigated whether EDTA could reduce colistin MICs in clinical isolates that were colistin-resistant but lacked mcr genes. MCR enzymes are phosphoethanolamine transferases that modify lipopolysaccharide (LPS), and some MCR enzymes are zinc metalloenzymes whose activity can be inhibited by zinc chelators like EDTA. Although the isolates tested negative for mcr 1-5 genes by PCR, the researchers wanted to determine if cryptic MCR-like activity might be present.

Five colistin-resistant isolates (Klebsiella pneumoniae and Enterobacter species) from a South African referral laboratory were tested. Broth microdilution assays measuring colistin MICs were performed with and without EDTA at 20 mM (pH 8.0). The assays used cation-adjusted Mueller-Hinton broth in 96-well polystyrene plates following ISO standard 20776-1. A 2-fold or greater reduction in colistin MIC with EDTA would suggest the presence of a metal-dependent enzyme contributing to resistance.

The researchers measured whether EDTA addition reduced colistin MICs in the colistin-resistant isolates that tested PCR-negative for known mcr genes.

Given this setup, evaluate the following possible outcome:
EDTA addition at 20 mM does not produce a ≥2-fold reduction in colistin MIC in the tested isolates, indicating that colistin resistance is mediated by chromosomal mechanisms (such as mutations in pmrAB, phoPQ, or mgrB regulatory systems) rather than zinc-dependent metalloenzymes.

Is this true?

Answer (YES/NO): YES